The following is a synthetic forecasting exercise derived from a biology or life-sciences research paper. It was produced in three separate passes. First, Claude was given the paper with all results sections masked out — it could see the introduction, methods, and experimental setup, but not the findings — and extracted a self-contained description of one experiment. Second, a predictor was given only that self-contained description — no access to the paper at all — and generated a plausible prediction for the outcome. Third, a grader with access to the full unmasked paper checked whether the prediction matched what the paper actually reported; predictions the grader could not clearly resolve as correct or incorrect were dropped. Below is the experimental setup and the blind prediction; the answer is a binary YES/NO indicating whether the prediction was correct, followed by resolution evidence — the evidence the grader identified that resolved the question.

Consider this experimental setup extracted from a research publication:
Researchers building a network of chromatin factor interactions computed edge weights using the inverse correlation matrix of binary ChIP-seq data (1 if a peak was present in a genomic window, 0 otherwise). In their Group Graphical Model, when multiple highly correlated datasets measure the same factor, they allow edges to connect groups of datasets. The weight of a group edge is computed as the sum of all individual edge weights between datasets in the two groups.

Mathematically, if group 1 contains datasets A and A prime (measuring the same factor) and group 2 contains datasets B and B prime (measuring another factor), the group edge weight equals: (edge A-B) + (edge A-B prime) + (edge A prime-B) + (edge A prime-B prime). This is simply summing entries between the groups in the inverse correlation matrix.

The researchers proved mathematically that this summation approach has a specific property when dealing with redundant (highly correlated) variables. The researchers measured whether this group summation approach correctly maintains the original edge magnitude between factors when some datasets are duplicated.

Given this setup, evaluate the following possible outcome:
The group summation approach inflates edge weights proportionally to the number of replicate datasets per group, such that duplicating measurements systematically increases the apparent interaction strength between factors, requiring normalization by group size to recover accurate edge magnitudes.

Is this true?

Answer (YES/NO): NO